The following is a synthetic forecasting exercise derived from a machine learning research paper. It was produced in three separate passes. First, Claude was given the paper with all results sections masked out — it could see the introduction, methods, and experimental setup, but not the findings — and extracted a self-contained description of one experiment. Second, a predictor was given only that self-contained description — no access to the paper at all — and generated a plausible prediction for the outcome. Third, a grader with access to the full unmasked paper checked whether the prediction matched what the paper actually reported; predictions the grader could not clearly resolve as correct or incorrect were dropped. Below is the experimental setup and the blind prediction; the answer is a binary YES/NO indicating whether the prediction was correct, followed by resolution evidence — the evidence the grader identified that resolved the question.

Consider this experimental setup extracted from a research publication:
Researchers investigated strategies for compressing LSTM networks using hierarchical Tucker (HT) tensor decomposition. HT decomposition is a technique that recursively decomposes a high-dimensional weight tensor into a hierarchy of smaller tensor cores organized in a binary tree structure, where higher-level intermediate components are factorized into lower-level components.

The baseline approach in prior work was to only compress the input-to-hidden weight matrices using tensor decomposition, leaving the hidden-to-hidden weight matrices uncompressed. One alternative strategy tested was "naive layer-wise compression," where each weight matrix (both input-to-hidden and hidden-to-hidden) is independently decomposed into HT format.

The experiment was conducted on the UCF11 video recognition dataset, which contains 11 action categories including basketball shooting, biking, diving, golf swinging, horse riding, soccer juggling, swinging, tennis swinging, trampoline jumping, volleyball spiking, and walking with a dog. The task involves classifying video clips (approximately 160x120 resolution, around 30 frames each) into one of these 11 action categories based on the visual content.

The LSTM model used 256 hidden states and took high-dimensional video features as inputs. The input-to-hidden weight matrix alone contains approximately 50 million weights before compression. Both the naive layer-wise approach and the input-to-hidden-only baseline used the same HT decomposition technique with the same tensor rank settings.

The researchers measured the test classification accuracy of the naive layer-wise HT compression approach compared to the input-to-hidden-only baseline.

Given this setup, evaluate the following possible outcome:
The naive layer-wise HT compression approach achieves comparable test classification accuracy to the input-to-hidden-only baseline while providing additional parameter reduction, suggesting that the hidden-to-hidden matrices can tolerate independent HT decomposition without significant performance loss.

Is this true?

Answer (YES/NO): NO